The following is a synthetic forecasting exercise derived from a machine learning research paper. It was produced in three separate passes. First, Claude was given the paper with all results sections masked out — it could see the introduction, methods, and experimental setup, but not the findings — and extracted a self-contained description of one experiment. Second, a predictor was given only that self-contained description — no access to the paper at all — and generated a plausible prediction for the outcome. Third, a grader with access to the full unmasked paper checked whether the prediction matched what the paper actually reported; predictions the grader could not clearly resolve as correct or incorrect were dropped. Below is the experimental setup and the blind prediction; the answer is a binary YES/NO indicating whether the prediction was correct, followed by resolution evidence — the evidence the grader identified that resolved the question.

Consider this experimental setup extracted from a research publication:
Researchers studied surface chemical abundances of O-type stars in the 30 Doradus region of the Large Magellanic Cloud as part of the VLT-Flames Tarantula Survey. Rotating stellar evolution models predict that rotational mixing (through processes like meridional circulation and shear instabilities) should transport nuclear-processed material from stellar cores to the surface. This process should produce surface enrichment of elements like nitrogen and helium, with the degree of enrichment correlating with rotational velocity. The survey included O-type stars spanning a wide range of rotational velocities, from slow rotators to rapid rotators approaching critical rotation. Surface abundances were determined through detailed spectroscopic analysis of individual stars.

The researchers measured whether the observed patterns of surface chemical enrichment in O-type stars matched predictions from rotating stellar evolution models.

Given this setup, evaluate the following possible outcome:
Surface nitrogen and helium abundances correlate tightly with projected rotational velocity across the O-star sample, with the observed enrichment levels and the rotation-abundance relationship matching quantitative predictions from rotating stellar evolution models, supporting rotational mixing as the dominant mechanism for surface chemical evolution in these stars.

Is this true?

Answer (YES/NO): NO